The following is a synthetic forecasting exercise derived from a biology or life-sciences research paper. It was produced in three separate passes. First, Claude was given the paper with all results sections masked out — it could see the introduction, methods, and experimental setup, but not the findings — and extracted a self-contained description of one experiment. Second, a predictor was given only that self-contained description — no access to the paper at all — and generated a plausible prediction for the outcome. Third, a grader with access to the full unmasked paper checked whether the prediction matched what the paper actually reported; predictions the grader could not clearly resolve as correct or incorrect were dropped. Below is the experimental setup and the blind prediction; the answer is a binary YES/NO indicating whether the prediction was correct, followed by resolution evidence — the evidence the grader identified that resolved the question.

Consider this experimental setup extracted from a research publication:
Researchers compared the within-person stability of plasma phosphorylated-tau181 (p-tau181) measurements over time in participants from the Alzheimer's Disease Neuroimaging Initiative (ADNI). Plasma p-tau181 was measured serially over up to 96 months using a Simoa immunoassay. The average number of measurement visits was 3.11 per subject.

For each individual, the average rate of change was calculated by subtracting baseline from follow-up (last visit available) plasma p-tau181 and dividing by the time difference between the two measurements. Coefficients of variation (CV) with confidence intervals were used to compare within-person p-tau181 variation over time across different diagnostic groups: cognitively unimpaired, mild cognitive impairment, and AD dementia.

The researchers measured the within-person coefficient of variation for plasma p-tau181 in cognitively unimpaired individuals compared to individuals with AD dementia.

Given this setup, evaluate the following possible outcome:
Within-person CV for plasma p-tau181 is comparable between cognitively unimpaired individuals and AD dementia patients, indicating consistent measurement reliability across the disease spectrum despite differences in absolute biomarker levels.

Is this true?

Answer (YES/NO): NO